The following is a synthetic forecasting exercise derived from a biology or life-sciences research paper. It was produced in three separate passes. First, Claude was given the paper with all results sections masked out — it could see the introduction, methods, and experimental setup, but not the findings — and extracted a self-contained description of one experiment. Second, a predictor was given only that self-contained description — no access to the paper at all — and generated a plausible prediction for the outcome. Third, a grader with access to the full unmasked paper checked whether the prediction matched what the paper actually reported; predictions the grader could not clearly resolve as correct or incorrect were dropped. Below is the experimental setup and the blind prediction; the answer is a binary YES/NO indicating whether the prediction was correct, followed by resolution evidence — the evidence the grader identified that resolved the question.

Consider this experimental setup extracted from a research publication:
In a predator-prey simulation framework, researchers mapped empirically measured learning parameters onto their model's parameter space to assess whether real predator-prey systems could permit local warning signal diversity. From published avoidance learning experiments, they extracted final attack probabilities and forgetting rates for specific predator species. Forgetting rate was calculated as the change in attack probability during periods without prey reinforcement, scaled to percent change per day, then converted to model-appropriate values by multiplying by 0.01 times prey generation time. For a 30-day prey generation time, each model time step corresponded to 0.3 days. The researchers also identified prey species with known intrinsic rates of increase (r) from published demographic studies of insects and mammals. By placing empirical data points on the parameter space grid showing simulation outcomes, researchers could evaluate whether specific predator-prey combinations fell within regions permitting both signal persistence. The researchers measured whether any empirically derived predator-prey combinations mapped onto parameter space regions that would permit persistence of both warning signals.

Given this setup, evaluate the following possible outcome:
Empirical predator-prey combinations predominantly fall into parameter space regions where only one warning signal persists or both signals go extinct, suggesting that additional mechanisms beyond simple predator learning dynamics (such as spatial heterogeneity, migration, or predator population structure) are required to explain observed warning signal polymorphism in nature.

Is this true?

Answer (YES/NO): NO